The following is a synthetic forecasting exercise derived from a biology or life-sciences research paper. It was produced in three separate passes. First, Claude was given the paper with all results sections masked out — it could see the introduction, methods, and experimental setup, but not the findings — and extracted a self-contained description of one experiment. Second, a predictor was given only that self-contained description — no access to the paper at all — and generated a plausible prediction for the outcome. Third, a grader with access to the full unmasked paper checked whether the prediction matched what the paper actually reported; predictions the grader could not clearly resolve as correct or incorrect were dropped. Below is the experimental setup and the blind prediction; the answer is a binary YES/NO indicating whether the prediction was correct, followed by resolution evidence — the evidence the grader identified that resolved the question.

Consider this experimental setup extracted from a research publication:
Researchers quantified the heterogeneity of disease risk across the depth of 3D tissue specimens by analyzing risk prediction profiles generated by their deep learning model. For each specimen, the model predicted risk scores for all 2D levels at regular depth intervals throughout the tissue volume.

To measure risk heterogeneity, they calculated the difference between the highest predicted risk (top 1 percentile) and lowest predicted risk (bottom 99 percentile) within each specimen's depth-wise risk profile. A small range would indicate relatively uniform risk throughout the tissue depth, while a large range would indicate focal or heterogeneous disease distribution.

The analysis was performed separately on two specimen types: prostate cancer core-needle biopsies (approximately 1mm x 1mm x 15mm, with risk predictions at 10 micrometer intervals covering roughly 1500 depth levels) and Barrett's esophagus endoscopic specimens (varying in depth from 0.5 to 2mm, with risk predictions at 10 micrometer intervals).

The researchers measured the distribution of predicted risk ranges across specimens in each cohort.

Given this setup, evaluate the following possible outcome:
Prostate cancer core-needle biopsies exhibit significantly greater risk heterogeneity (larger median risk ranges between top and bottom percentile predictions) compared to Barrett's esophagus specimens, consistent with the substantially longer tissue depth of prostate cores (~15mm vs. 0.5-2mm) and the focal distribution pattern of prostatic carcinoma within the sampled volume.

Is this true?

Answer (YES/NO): NO